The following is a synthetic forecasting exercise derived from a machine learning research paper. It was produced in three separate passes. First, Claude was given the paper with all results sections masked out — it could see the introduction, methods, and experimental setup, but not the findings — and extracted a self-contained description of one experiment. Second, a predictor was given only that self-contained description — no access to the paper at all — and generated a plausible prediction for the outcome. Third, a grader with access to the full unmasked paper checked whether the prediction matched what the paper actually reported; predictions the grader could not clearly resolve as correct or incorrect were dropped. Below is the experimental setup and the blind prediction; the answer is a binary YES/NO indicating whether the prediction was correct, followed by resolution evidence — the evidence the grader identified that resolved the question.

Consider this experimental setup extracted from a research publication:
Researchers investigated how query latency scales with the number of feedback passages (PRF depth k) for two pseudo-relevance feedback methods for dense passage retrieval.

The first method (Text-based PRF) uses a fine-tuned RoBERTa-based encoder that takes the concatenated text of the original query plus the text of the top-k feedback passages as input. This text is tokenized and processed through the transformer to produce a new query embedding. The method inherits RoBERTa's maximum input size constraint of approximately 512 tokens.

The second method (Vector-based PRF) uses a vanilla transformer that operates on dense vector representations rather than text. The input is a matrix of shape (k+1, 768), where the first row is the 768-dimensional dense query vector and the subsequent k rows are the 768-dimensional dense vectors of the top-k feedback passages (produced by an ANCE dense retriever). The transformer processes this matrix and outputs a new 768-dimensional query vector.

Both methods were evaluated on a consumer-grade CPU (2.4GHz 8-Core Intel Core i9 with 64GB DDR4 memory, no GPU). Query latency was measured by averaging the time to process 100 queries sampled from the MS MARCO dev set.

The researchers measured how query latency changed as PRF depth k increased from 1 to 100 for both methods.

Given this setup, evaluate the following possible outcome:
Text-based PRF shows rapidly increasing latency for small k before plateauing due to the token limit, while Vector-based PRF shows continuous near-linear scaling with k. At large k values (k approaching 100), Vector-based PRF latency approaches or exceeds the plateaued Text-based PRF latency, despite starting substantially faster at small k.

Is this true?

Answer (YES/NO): NO